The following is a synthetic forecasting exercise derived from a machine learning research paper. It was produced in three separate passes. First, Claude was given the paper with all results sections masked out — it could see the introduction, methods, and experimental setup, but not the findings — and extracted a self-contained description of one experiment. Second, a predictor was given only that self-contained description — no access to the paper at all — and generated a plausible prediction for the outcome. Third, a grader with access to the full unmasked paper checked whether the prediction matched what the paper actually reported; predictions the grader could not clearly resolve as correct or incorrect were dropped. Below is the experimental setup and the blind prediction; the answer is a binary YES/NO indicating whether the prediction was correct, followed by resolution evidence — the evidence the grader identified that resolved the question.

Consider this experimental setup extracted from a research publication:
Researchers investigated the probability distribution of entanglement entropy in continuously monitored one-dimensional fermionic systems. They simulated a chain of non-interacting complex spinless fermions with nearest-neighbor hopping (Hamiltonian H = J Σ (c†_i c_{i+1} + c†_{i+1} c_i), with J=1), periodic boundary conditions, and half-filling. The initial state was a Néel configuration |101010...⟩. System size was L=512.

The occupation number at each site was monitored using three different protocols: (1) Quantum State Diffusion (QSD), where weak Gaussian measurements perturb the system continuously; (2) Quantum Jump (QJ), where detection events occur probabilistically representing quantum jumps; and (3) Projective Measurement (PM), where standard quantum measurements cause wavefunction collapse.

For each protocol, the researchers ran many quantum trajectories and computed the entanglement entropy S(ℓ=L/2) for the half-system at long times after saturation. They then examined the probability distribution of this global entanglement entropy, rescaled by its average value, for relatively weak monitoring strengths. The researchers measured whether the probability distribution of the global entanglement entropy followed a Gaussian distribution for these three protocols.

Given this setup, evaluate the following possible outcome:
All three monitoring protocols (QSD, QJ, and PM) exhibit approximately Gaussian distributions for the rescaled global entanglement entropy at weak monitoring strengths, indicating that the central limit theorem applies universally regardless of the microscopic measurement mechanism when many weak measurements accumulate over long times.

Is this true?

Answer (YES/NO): YES